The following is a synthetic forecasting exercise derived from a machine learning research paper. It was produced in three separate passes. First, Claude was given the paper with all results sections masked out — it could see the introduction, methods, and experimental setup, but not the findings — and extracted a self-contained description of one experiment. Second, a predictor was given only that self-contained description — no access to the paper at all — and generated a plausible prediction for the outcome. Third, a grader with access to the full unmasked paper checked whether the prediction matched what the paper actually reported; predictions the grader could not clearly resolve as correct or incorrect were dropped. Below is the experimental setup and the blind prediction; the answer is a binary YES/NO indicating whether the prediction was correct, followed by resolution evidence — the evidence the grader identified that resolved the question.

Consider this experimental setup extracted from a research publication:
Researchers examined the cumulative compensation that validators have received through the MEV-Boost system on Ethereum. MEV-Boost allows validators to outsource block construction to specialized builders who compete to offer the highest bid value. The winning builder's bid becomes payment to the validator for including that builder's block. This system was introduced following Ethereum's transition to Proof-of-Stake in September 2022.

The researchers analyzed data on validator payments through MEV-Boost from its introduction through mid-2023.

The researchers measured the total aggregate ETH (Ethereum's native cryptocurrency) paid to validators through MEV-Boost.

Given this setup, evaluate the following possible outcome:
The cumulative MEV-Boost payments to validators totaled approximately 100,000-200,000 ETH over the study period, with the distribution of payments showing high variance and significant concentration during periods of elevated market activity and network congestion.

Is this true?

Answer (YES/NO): NO